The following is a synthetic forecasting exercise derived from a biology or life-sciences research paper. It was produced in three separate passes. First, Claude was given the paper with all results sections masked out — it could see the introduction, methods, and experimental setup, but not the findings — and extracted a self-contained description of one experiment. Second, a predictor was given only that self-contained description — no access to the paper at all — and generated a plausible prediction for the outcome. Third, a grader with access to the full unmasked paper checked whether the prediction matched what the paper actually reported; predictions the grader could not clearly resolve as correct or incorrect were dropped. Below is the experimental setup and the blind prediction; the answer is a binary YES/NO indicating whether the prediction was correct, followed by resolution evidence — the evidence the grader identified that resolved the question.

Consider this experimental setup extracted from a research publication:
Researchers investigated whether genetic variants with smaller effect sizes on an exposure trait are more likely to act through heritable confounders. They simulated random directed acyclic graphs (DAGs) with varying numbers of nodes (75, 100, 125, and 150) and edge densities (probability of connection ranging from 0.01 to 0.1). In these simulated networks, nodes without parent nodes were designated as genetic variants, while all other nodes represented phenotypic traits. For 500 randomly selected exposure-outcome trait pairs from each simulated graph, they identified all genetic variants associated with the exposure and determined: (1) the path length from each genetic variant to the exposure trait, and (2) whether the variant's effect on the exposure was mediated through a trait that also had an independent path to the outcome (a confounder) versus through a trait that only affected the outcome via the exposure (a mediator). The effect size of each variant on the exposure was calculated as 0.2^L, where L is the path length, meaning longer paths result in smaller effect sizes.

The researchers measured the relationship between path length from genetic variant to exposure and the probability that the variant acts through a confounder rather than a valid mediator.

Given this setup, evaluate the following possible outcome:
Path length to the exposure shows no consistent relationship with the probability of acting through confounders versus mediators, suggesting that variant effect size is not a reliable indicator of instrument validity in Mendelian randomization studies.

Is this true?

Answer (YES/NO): NO